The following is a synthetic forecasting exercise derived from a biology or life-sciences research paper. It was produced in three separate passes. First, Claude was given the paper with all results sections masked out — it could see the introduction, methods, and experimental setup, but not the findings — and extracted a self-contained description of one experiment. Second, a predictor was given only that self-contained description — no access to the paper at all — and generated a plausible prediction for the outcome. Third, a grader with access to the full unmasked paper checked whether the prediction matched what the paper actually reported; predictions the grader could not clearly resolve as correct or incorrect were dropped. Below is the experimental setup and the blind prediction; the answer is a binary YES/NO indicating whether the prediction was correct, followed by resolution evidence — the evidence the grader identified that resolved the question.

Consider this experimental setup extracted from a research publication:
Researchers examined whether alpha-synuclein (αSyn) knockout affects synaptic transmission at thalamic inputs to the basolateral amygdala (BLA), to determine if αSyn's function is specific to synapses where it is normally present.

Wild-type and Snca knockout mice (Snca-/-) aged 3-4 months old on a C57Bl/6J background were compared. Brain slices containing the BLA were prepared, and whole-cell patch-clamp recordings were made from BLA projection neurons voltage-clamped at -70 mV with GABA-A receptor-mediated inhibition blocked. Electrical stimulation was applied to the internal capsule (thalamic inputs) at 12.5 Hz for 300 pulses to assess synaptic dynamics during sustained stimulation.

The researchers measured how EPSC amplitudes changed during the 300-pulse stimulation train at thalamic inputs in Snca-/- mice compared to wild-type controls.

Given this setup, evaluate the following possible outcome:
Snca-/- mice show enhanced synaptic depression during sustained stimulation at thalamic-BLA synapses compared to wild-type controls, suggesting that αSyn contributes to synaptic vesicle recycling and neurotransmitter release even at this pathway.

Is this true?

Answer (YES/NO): NO